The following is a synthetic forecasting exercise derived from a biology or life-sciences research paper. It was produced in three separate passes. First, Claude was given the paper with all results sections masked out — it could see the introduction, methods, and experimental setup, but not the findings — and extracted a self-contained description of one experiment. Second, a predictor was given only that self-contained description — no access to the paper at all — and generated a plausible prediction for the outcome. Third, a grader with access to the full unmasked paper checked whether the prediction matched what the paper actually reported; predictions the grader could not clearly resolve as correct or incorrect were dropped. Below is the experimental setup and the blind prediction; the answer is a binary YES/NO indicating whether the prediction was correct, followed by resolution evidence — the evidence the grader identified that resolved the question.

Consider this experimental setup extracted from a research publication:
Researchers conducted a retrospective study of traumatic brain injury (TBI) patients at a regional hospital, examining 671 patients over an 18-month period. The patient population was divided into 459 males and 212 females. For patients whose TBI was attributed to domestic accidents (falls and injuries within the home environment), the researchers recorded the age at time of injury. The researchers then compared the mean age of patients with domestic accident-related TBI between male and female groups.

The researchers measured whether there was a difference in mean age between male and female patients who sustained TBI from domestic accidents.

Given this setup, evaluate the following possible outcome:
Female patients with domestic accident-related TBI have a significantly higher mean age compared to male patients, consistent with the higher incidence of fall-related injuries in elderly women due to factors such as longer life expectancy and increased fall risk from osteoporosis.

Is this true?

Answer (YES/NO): NO